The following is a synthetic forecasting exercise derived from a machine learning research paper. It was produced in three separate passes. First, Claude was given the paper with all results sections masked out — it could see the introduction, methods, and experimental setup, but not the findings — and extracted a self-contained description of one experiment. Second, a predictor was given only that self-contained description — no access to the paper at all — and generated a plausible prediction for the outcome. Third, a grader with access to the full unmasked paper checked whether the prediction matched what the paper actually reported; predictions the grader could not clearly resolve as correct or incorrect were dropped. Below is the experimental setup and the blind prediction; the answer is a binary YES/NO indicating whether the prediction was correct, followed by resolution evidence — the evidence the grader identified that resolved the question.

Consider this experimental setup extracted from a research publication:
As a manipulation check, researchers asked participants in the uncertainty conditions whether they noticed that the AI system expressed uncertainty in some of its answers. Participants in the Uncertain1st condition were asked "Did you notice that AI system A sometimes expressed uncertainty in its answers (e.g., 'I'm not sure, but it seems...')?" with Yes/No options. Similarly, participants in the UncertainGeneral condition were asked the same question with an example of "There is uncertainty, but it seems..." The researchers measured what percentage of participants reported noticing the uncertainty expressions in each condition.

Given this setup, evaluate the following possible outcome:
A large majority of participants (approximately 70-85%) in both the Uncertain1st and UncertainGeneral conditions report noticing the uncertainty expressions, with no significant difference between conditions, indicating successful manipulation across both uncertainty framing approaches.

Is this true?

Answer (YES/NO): NO